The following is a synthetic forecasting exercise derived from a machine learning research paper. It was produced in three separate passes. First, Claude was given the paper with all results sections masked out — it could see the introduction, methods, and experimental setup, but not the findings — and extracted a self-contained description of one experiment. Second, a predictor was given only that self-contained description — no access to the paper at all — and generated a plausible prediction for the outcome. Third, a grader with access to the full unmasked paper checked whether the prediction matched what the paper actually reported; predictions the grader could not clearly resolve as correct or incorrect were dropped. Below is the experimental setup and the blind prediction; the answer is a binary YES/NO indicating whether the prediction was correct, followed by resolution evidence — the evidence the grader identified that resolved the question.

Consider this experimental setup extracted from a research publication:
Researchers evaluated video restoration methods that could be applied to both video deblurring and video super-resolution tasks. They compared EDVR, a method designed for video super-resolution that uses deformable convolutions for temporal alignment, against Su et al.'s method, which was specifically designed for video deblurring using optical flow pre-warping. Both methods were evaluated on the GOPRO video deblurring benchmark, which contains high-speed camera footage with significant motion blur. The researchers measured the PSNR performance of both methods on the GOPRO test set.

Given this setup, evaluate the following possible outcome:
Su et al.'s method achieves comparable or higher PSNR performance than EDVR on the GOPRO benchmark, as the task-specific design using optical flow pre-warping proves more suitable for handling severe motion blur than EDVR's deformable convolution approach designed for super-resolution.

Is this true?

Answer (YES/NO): YES